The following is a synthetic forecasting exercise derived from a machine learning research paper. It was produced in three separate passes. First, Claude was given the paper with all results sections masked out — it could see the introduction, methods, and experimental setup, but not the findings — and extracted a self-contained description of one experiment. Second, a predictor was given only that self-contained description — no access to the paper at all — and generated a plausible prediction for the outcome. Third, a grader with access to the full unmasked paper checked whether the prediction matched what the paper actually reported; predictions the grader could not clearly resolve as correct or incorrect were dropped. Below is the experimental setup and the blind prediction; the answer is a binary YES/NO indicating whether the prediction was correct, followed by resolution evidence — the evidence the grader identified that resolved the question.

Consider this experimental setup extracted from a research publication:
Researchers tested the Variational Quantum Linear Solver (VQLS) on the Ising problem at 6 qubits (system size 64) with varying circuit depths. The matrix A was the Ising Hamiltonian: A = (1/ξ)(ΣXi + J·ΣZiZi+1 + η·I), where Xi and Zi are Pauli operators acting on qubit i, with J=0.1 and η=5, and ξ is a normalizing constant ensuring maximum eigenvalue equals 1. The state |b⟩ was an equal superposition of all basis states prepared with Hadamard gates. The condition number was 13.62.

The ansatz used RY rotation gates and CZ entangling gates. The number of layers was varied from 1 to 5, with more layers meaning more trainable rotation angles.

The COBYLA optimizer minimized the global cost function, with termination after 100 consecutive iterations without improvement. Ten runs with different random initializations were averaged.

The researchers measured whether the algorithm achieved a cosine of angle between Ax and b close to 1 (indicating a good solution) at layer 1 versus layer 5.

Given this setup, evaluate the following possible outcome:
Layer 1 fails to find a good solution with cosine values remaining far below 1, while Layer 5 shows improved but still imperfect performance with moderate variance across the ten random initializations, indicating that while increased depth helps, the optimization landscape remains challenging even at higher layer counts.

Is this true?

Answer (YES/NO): NO